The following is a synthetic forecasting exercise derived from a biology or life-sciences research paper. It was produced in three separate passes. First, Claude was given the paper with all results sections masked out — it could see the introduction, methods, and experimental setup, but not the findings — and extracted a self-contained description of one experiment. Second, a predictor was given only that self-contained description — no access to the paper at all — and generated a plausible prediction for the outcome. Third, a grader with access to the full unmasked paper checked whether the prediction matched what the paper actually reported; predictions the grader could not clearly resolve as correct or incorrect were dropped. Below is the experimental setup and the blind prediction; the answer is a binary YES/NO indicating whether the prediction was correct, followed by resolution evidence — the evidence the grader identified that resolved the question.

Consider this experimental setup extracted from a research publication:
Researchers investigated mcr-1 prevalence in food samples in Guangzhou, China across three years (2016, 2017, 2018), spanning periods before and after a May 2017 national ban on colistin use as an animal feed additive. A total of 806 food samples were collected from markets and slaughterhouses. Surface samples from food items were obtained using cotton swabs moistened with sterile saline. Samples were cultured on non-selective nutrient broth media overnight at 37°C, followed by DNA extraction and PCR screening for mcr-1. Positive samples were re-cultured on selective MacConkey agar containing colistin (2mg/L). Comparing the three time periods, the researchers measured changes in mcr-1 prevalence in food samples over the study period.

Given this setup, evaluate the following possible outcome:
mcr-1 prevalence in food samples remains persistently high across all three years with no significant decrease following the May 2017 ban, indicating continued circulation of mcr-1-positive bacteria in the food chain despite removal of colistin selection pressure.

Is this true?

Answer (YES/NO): NO